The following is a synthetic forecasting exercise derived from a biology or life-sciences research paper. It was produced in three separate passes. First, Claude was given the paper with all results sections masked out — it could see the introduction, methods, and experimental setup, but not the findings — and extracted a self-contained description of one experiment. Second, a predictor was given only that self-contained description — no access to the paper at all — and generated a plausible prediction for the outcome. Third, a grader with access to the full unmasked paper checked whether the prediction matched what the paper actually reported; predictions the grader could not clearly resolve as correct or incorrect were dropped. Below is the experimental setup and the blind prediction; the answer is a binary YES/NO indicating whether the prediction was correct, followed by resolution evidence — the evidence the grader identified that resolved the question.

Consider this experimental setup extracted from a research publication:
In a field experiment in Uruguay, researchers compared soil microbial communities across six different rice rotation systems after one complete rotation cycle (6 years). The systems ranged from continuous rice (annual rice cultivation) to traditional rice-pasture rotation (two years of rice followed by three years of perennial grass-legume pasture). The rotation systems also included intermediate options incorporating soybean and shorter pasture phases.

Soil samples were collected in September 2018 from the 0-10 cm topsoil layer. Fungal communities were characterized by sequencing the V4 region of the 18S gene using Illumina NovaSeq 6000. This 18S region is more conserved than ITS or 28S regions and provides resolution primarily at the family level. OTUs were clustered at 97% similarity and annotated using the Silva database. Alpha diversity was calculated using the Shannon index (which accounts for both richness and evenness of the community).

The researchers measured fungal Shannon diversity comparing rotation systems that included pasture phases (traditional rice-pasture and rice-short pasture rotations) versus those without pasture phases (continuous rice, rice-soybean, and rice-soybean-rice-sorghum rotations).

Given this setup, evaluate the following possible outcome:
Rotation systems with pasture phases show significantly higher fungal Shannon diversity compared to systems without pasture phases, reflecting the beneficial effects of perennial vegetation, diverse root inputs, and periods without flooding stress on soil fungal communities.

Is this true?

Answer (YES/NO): NO